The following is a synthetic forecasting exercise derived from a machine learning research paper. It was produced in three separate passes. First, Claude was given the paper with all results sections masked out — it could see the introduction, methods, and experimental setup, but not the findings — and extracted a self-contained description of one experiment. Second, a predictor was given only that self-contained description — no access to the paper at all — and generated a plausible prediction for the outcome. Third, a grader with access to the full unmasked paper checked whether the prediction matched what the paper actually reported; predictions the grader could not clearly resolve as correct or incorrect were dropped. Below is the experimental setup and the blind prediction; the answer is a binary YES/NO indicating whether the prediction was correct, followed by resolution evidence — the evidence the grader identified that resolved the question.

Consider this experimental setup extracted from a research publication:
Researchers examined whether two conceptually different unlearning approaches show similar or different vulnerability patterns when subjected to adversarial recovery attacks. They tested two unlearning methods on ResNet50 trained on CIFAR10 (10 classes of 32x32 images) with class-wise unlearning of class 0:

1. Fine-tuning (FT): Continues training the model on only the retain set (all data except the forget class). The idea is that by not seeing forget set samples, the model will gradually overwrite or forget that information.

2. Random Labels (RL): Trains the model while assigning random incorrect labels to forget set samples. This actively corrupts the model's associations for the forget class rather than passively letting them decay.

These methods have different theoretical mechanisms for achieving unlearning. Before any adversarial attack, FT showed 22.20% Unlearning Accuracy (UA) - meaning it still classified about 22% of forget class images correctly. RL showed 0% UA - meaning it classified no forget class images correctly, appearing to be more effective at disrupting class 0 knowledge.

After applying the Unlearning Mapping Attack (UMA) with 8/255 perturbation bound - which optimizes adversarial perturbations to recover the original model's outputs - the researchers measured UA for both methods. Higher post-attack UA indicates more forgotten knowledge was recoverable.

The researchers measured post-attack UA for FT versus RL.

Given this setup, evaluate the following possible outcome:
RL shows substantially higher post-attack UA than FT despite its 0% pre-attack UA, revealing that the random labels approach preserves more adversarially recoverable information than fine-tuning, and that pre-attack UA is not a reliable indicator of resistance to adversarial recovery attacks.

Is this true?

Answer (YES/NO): NO